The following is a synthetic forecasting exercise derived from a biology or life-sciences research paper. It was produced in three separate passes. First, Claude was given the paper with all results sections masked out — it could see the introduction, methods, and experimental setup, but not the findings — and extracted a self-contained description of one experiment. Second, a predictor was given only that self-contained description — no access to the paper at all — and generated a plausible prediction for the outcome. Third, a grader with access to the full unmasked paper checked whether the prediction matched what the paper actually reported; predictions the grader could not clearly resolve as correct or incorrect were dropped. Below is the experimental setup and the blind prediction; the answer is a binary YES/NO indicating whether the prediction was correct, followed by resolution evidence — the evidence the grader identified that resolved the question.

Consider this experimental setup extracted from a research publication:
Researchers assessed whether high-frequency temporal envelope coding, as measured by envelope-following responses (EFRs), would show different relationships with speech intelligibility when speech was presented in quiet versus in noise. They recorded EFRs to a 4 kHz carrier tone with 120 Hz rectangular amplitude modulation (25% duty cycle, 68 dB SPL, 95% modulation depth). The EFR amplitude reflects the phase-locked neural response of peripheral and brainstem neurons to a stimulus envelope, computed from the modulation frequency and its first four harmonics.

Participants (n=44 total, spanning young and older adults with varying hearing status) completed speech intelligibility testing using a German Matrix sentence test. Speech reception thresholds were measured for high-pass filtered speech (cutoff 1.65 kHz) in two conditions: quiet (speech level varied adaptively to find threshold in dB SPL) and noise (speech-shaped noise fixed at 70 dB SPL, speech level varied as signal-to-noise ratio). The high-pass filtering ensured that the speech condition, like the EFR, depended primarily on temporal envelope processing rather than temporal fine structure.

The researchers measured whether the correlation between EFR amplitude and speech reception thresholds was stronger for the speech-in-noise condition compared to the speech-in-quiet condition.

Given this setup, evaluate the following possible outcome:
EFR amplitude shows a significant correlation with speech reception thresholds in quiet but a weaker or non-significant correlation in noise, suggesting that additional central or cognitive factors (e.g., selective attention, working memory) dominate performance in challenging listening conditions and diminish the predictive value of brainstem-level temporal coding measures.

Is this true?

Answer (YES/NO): NO